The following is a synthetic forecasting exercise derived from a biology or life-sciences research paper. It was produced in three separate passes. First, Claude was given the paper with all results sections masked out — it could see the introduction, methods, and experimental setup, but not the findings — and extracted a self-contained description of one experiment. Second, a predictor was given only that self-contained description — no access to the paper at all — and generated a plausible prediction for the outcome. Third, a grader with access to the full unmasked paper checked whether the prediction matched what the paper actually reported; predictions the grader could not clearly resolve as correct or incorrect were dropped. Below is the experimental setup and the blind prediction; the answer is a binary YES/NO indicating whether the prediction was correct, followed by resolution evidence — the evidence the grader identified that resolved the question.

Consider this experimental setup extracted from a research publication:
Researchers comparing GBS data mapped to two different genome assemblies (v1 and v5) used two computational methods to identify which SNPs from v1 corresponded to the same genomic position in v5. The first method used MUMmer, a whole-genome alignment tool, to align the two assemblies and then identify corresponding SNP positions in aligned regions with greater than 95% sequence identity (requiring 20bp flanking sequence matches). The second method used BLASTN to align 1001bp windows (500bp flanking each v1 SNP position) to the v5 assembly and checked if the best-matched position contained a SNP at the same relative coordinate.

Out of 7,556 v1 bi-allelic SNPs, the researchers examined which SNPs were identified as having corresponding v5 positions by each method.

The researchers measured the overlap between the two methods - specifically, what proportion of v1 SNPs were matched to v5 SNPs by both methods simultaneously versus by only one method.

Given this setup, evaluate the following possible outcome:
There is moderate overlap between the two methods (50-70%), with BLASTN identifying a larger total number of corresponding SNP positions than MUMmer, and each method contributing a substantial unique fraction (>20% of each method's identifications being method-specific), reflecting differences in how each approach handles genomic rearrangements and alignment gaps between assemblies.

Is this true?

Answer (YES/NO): NO